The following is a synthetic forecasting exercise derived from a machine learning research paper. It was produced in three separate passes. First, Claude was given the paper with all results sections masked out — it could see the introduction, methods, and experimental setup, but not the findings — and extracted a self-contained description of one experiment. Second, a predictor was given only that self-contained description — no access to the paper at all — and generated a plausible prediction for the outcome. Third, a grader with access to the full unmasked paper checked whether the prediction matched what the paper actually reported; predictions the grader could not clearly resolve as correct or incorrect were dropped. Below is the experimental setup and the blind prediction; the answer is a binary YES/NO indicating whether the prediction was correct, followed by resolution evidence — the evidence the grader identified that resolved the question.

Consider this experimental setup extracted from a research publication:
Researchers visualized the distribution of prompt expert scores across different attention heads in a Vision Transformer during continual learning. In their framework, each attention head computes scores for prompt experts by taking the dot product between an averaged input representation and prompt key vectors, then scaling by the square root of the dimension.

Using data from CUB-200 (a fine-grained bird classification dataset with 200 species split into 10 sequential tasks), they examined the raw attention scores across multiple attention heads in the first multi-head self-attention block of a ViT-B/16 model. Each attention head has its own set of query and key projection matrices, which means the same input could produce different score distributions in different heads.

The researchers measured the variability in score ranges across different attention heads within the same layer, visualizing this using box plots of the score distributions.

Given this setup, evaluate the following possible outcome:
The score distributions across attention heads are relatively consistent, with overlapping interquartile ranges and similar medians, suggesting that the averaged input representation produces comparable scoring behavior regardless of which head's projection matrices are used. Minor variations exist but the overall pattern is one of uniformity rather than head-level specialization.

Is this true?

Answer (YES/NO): NO